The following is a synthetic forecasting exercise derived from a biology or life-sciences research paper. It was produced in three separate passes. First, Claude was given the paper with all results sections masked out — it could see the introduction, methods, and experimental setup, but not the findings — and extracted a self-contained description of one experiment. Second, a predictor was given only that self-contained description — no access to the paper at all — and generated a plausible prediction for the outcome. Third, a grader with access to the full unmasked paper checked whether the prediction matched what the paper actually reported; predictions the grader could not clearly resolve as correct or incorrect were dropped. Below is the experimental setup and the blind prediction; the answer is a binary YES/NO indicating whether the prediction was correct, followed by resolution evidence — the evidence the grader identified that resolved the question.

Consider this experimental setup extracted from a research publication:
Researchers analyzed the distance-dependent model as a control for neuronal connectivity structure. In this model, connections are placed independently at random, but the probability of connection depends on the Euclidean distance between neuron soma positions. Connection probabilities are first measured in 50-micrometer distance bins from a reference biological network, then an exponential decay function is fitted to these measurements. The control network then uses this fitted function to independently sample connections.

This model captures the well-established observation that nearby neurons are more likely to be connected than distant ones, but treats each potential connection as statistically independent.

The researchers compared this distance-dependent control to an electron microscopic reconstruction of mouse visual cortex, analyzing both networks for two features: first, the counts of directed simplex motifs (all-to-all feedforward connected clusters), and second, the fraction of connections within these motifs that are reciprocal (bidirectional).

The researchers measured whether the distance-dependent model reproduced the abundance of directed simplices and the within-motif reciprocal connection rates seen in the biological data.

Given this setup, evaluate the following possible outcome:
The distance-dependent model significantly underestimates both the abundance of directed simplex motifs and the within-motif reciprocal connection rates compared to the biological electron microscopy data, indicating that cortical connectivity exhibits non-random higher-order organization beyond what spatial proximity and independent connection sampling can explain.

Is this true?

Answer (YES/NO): YES